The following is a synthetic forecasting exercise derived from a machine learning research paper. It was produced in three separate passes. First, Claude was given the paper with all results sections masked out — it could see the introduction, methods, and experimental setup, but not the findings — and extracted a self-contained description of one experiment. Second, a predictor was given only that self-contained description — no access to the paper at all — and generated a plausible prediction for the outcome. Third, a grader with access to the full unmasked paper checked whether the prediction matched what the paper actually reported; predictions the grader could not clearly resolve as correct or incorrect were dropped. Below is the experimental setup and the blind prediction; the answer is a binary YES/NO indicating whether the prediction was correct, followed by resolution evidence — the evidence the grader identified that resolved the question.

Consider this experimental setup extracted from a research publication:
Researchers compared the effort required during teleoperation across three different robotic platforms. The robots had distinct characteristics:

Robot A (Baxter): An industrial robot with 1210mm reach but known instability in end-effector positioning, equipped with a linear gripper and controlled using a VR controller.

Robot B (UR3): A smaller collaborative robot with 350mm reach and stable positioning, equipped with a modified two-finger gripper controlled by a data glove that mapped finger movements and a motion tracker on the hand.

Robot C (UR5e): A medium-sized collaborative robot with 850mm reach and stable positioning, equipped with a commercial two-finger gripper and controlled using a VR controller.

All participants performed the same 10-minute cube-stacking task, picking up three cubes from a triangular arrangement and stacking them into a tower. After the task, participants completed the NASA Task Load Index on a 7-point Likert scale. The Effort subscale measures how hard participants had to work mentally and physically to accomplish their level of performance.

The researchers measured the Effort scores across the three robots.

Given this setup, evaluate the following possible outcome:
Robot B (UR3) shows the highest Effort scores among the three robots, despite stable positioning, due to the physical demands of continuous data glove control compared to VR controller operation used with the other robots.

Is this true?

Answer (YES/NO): YES